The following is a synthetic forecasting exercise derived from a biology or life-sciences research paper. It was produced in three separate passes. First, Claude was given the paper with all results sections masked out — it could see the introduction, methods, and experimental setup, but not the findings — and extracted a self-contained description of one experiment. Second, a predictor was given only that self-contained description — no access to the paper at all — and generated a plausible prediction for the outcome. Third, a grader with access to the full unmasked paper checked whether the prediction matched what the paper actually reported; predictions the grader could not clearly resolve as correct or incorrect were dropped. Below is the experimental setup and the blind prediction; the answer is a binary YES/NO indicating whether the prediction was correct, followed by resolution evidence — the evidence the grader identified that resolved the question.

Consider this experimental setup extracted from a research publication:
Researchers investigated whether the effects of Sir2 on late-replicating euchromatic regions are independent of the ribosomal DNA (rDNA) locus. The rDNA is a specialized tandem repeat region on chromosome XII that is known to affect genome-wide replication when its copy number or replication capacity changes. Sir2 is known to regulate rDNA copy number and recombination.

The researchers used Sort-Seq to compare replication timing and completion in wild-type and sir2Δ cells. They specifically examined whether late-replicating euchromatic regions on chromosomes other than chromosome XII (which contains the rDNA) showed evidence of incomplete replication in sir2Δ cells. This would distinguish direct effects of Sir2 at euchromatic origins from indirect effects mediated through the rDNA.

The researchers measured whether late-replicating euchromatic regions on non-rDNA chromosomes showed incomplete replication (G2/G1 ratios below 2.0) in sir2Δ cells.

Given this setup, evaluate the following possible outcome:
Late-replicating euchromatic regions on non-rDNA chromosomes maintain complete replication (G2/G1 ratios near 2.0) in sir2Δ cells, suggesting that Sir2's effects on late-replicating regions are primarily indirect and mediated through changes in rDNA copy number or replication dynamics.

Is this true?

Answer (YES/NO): NO